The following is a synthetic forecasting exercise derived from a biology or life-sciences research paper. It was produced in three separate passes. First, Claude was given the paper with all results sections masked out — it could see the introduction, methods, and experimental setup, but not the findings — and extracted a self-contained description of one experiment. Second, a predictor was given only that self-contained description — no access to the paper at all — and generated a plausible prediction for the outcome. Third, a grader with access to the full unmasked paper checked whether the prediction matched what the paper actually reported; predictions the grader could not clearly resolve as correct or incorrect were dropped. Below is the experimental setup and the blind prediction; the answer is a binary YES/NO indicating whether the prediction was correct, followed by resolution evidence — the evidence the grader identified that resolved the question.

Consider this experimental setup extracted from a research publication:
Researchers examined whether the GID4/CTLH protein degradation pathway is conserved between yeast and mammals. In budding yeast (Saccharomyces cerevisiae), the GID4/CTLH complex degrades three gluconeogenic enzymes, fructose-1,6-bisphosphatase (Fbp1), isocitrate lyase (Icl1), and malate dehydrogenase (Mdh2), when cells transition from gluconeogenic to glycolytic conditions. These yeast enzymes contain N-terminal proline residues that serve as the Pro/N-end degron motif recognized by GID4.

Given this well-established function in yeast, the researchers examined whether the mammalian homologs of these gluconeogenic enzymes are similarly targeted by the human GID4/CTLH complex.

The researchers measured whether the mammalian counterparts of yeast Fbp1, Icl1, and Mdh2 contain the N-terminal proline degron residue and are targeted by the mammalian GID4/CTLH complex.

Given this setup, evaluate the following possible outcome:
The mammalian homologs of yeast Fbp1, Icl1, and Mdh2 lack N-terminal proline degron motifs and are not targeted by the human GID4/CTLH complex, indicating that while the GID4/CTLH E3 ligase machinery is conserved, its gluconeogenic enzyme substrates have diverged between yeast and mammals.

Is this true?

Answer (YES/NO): YES